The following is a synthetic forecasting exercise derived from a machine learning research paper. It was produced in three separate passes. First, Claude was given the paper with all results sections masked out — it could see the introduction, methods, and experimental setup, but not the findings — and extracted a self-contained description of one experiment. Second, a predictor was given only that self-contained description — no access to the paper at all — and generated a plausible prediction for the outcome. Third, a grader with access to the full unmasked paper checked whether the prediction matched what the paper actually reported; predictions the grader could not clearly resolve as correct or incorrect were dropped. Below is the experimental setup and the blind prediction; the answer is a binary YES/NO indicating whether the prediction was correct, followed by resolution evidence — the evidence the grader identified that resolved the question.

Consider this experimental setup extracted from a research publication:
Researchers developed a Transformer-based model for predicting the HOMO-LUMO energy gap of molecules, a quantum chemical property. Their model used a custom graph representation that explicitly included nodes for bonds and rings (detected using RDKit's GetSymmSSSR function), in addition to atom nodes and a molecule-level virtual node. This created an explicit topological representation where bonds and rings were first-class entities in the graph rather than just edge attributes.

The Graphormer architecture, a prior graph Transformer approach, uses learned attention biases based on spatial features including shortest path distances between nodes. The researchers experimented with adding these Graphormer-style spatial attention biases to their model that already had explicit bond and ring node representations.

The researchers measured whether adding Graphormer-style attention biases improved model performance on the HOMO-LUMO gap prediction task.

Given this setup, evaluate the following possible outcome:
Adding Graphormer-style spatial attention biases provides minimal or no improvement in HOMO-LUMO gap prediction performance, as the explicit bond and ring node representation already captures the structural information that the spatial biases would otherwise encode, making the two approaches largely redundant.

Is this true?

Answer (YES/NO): YES